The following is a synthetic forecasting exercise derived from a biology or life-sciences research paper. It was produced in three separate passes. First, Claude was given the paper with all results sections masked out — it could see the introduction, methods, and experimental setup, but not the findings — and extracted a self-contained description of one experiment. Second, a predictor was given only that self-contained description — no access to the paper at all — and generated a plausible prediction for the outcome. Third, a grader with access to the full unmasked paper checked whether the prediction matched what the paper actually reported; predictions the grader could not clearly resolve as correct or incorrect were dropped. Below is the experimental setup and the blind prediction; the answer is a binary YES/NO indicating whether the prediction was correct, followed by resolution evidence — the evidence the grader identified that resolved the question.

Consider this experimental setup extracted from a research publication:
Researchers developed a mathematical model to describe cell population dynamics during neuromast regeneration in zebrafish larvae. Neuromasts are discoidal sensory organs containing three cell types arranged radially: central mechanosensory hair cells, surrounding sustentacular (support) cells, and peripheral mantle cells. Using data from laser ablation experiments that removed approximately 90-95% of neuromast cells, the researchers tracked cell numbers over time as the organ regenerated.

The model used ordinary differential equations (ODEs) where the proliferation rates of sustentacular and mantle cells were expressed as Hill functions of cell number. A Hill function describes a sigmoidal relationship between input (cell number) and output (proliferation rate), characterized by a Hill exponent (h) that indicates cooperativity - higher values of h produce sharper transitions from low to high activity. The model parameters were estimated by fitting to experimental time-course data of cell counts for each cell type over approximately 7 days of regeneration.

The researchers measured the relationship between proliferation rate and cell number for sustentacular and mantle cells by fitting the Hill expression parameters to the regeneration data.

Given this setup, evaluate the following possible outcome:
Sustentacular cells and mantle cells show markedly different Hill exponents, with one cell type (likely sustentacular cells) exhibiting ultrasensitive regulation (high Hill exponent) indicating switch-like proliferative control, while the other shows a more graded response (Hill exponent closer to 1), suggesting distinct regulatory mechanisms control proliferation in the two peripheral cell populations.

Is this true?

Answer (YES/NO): NO